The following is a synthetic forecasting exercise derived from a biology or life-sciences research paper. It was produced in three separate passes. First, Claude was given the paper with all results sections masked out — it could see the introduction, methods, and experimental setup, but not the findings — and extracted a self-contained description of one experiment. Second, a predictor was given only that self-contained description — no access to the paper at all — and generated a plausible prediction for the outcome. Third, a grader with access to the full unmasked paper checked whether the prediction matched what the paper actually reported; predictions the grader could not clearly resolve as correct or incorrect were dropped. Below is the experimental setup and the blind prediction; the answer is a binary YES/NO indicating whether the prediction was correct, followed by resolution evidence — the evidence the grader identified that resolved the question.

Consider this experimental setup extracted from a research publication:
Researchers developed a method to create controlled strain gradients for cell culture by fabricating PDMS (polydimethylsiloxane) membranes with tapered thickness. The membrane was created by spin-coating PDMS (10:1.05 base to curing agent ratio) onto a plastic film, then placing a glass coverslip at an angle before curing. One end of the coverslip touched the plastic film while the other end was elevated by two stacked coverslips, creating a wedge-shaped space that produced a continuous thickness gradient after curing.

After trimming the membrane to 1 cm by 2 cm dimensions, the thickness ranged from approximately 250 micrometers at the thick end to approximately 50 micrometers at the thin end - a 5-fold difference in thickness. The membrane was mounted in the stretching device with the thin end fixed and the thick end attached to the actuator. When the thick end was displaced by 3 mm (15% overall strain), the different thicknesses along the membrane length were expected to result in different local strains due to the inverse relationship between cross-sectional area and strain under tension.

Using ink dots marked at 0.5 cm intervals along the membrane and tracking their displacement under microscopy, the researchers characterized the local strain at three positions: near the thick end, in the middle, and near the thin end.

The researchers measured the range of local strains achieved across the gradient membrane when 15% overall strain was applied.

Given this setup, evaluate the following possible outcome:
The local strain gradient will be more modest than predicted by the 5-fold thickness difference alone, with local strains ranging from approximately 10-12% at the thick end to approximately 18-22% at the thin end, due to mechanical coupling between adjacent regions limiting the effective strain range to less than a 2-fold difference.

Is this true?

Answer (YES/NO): NO